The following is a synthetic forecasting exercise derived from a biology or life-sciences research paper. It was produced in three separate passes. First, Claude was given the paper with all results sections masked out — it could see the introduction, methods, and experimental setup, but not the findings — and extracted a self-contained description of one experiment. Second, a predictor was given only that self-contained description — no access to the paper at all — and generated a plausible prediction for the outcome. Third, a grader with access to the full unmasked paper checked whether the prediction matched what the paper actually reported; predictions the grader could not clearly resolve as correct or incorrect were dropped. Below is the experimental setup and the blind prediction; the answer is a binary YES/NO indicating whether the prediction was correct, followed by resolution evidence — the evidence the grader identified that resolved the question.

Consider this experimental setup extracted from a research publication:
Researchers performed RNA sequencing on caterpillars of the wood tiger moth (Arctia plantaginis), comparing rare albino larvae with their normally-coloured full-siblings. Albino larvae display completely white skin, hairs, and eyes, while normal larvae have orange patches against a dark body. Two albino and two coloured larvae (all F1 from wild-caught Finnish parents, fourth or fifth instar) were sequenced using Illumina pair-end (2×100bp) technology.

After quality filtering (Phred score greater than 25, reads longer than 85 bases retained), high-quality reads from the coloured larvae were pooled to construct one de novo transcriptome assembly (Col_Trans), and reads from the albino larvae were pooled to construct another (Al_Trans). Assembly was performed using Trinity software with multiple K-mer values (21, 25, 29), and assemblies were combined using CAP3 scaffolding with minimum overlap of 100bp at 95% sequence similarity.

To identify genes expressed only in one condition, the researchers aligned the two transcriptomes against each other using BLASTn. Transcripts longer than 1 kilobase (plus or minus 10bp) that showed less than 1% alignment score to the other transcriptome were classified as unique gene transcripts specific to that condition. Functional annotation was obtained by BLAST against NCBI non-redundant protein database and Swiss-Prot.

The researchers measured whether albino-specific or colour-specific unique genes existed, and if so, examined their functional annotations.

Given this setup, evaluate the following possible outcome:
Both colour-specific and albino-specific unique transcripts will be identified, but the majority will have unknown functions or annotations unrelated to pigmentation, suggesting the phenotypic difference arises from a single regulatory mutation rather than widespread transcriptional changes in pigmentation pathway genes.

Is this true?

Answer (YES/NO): NO